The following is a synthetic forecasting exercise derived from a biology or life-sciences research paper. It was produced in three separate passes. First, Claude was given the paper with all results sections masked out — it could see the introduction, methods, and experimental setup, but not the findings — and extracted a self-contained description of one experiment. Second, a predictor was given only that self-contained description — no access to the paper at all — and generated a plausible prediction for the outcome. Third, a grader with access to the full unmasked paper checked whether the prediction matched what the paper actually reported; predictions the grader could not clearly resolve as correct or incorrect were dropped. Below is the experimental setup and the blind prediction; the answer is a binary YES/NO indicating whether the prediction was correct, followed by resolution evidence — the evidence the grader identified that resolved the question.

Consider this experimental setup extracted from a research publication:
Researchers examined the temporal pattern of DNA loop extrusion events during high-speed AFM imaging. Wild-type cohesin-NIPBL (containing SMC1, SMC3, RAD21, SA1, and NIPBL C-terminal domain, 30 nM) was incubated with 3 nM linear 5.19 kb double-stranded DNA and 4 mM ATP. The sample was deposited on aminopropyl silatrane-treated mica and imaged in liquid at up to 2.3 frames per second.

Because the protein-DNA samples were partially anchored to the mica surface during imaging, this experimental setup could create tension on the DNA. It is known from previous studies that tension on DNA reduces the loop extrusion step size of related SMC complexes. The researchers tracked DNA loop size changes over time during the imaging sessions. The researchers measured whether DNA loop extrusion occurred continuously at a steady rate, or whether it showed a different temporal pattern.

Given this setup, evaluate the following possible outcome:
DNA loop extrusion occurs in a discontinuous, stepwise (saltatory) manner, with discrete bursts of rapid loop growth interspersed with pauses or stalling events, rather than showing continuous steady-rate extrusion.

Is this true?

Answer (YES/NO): YES